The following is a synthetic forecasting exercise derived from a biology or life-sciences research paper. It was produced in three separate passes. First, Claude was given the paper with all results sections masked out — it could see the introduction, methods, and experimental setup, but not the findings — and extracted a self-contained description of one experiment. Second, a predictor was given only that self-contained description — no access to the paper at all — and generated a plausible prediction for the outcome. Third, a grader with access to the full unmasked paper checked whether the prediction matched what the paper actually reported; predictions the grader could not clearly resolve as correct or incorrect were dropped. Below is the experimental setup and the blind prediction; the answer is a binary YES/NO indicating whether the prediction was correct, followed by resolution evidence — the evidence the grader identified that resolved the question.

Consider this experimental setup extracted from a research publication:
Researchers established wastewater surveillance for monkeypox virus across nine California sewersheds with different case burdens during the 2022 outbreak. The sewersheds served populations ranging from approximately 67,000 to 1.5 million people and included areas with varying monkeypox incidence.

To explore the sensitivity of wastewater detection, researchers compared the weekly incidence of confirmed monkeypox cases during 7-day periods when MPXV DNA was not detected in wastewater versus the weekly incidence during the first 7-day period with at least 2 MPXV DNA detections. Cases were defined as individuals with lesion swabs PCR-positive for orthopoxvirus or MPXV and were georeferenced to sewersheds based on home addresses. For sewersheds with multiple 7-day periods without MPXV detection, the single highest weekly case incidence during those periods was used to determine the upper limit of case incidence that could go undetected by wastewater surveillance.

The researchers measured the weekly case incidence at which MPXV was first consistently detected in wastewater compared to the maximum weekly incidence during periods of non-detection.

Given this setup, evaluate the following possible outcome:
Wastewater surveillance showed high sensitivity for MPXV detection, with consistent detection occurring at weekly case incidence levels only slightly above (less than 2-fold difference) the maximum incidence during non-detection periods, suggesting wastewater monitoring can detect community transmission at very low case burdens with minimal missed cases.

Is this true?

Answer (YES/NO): YES